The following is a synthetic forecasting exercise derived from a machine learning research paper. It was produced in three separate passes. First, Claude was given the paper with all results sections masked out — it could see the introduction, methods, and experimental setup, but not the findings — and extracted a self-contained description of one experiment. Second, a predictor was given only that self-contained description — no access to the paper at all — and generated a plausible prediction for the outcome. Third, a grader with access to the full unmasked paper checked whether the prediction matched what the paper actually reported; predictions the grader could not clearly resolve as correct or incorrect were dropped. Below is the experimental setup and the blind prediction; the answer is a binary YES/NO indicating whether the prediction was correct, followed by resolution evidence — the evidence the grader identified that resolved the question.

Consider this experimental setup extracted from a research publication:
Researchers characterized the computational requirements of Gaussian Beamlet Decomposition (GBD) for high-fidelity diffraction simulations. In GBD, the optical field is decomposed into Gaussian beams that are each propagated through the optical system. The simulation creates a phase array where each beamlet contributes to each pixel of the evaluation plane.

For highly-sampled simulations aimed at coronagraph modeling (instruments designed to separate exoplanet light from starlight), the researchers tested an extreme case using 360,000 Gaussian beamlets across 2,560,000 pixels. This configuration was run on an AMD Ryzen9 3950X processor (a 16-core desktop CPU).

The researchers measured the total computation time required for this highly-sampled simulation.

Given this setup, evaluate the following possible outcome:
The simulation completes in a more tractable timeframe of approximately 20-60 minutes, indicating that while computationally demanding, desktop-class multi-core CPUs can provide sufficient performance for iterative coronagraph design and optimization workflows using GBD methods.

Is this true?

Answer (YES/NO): NO